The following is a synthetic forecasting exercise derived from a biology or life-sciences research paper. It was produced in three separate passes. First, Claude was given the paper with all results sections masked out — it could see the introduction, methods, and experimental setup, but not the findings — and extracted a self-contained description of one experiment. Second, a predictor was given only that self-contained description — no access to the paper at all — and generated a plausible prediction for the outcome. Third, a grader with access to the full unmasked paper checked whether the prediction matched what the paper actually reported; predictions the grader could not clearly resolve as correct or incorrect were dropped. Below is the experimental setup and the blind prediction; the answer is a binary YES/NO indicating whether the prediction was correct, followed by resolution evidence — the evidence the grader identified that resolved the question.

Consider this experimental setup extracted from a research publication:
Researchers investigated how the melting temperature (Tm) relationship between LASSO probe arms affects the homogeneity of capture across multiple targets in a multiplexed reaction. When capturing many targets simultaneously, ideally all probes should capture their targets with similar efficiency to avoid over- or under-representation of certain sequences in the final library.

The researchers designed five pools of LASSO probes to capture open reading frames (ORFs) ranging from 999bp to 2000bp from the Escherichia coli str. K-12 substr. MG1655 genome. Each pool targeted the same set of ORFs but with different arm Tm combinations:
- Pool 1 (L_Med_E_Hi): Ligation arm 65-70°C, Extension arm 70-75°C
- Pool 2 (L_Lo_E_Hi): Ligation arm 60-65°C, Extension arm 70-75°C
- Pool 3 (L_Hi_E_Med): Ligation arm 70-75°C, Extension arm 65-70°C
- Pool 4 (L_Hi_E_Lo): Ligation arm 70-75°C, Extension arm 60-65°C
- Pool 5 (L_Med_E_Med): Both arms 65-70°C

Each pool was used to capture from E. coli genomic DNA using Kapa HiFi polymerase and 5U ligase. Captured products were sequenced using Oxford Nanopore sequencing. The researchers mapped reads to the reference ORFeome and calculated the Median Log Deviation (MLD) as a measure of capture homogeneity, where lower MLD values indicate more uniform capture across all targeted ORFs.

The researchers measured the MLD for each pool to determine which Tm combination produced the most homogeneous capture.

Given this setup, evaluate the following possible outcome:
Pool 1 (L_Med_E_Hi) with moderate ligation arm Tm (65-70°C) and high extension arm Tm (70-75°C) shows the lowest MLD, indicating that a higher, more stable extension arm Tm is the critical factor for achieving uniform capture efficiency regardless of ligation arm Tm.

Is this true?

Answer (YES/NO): NO